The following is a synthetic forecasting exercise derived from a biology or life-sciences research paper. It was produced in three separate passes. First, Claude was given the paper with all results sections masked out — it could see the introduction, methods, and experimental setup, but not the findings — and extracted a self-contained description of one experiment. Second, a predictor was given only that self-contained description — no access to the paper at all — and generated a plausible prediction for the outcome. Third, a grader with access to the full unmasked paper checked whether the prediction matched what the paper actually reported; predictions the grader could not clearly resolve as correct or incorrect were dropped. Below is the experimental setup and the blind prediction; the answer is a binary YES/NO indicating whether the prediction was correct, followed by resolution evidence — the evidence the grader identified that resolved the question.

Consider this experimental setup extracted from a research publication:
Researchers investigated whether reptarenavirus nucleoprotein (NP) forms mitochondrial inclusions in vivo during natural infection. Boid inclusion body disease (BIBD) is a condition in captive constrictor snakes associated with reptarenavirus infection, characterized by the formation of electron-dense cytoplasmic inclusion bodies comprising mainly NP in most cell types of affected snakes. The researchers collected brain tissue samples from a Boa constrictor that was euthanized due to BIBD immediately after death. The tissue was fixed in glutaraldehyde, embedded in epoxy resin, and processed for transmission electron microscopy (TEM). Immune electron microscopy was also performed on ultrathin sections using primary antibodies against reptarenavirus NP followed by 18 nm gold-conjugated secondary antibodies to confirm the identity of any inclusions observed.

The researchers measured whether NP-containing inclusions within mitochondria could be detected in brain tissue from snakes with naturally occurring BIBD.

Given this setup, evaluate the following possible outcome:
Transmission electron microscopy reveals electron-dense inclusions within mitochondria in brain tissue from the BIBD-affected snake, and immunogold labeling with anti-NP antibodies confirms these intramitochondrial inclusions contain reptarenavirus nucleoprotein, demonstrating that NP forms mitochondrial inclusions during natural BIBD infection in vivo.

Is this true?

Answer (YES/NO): YES